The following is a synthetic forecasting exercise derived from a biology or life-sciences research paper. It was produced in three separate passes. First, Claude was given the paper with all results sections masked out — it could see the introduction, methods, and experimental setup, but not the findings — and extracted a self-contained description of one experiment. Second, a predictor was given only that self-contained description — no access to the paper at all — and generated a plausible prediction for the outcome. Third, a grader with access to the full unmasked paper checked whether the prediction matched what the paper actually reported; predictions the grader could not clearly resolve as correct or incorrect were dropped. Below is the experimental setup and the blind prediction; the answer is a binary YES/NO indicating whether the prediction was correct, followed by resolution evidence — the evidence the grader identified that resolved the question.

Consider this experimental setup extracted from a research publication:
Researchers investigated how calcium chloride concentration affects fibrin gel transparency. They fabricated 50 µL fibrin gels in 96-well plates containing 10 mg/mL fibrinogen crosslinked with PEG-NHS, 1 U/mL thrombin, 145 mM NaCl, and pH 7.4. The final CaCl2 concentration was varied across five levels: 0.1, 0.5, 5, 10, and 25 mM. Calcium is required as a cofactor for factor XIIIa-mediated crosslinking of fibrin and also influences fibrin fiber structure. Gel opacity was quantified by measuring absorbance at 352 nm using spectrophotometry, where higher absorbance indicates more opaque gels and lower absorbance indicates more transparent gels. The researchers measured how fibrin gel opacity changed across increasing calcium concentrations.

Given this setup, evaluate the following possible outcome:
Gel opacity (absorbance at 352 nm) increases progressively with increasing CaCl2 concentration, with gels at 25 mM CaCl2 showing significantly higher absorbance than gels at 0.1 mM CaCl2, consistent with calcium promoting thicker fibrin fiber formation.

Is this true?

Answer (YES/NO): NO